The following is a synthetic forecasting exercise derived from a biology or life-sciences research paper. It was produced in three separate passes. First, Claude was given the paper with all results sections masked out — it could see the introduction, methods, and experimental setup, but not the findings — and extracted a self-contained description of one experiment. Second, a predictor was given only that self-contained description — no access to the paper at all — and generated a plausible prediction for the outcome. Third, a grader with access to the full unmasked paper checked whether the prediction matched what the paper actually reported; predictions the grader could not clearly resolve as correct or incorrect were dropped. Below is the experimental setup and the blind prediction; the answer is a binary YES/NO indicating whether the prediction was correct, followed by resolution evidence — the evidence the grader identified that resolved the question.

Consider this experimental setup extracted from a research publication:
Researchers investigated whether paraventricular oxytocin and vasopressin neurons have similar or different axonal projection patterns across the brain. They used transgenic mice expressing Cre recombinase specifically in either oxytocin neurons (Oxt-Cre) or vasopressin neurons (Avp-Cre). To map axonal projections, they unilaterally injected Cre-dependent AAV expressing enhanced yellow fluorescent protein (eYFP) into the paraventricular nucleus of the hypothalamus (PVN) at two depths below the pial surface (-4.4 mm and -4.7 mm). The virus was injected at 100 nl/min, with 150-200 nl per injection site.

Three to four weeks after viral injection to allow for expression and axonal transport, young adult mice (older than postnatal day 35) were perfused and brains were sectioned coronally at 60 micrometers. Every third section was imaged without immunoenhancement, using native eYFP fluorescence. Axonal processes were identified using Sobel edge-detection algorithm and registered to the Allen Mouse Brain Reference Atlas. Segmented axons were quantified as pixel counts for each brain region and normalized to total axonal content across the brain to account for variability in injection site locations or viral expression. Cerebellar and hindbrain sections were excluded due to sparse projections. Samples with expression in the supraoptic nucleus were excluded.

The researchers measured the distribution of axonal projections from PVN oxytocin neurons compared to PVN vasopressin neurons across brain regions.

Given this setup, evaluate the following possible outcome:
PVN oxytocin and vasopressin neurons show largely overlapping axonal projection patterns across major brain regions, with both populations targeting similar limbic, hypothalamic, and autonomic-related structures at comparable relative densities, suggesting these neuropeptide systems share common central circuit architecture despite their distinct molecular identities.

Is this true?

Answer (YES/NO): NO